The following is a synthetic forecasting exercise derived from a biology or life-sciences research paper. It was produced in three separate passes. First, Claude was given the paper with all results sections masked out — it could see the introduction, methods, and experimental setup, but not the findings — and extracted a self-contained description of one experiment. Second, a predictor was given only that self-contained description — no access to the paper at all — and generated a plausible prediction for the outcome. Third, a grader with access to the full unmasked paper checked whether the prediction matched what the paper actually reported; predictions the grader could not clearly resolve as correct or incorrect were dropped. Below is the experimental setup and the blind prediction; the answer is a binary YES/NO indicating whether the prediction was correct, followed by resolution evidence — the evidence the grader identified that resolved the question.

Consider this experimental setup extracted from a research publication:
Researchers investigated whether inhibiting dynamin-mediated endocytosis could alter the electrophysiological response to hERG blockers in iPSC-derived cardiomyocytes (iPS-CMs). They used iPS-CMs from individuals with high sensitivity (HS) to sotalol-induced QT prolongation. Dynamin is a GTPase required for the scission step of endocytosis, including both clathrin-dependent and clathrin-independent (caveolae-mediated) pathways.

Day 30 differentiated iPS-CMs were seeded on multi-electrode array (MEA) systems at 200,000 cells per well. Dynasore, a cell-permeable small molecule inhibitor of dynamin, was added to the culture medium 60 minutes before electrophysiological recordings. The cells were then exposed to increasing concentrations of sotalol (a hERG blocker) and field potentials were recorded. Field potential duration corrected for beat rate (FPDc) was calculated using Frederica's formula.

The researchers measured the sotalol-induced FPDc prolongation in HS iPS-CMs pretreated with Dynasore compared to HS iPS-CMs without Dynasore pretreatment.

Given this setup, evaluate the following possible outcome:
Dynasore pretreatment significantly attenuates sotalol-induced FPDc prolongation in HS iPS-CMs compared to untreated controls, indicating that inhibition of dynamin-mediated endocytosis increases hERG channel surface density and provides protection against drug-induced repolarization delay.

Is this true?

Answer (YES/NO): YES